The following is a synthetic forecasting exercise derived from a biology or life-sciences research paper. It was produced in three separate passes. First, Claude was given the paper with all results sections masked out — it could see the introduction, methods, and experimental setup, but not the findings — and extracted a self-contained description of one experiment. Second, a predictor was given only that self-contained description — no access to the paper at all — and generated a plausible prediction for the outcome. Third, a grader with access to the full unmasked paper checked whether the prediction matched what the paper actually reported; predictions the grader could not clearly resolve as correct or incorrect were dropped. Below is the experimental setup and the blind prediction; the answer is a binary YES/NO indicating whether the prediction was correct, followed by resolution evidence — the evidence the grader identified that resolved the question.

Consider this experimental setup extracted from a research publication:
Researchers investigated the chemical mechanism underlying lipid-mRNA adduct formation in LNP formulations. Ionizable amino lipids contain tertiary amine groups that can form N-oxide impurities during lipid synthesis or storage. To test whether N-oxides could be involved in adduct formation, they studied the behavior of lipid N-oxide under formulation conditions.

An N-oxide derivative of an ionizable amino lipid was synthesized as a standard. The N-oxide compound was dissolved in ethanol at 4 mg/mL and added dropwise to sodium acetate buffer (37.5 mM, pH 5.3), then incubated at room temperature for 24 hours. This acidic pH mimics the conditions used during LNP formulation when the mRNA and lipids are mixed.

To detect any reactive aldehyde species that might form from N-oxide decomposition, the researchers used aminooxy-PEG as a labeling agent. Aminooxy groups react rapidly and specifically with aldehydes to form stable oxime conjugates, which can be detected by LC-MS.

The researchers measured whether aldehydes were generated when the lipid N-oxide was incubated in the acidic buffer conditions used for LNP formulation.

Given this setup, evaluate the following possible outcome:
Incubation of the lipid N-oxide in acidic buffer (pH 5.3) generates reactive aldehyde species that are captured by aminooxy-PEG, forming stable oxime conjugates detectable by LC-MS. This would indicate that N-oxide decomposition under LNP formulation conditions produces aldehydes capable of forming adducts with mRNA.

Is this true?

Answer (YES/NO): YES